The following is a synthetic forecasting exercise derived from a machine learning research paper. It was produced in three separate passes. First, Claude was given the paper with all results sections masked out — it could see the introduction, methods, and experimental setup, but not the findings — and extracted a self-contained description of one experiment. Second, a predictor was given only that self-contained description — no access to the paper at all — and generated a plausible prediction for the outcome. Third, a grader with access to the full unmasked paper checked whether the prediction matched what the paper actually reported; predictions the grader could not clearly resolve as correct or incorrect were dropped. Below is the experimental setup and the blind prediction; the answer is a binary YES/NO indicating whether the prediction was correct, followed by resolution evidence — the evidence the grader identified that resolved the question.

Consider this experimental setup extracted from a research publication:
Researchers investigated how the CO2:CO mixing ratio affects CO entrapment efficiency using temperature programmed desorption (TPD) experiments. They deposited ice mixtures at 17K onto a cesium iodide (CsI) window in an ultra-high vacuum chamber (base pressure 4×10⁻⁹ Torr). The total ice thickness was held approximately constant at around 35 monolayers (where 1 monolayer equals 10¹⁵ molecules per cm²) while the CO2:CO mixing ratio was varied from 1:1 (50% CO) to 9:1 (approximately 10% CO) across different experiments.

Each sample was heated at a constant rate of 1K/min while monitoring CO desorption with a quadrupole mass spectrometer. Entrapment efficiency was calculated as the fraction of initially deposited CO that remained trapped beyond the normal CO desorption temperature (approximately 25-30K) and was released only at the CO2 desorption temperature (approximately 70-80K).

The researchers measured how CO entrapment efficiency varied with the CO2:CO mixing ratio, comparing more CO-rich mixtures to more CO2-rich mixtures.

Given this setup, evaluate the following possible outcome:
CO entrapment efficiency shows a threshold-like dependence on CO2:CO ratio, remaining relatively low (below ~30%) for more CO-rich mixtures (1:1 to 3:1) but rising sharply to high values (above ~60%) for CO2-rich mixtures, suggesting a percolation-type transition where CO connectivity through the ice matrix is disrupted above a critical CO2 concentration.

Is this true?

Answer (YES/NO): NO